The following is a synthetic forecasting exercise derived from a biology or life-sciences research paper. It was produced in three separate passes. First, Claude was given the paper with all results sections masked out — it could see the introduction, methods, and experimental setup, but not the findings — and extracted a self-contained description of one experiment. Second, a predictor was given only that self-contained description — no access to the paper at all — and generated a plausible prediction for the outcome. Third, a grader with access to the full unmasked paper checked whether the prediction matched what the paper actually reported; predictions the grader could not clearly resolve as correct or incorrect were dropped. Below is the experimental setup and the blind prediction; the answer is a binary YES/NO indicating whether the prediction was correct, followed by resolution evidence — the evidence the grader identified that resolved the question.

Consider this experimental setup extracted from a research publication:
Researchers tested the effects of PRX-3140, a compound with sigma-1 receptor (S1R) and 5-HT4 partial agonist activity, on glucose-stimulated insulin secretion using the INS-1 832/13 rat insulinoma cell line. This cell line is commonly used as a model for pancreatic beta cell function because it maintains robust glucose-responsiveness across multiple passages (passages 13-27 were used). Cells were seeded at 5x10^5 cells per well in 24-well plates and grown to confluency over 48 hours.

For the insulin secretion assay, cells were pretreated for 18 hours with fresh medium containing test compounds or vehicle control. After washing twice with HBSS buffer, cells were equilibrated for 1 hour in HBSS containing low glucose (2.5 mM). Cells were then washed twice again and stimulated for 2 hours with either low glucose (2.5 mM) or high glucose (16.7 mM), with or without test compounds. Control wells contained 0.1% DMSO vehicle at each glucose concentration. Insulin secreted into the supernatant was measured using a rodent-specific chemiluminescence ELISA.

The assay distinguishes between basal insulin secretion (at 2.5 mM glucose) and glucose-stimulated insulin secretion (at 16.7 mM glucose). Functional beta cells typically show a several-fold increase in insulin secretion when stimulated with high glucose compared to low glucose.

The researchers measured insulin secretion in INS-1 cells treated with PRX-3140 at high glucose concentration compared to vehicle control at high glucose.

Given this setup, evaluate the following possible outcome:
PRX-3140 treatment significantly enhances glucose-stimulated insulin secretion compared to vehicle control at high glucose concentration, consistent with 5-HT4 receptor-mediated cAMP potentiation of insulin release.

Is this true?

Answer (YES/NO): NO